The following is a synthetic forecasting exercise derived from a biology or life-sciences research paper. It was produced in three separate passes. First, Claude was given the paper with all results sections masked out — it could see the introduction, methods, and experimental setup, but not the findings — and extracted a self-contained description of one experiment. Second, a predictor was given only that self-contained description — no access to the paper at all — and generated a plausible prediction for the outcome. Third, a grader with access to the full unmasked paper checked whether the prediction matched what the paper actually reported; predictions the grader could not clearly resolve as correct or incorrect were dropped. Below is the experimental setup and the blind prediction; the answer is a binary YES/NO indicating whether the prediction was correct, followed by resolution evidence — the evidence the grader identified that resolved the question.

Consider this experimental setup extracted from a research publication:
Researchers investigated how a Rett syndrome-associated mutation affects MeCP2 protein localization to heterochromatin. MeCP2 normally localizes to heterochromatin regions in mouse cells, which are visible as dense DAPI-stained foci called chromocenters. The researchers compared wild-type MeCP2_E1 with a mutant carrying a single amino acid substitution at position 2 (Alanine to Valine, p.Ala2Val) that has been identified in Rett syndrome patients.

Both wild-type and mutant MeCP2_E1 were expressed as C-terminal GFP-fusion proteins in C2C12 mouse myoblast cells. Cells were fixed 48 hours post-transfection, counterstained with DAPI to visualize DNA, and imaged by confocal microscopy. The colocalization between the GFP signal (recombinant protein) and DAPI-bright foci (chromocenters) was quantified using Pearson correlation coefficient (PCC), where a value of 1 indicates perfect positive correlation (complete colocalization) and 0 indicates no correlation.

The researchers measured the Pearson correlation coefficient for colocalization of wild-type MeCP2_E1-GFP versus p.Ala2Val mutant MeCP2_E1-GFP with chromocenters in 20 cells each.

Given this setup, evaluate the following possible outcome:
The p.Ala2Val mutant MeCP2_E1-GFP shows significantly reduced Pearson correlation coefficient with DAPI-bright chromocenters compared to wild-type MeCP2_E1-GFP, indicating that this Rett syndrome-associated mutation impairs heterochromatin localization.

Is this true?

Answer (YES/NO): NO